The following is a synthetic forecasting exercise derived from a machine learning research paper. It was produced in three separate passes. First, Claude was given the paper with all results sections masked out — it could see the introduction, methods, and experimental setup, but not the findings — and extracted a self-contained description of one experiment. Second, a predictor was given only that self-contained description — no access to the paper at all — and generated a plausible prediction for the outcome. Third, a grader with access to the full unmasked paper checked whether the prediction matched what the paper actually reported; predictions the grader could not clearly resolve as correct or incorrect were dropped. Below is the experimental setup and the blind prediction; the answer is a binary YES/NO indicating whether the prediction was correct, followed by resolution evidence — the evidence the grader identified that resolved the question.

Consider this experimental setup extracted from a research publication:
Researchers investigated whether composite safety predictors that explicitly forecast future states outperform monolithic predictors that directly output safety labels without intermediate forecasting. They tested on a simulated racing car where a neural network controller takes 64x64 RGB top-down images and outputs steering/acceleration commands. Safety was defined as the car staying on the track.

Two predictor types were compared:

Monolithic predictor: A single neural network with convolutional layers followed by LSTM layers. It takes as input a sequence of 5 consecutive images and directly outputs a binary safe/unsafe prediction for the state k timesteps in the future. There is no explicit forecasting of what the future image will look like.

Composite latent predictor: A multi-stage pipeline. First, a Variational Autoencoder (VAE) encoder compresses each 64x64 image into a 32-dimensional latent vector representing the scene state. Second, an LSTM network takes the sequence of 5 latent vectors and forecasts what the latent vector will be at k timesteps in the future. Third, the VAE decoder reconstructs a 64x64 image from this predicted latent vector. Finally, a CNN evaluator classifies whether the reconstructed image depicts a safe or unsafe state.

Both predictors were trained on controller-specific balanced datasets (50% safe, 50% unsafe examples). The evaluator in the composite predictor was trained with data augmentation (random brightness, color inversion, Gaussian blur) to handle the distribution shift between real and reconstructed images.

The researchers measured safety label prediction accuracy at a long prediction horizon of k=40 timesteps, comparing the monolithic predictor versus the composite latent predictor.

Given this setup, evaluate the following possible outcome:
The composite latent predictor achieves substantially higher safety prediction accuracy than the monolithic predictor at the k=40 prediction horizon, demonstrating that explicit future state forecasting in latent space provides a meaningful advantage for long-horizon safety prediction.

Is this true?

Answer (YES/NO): NO